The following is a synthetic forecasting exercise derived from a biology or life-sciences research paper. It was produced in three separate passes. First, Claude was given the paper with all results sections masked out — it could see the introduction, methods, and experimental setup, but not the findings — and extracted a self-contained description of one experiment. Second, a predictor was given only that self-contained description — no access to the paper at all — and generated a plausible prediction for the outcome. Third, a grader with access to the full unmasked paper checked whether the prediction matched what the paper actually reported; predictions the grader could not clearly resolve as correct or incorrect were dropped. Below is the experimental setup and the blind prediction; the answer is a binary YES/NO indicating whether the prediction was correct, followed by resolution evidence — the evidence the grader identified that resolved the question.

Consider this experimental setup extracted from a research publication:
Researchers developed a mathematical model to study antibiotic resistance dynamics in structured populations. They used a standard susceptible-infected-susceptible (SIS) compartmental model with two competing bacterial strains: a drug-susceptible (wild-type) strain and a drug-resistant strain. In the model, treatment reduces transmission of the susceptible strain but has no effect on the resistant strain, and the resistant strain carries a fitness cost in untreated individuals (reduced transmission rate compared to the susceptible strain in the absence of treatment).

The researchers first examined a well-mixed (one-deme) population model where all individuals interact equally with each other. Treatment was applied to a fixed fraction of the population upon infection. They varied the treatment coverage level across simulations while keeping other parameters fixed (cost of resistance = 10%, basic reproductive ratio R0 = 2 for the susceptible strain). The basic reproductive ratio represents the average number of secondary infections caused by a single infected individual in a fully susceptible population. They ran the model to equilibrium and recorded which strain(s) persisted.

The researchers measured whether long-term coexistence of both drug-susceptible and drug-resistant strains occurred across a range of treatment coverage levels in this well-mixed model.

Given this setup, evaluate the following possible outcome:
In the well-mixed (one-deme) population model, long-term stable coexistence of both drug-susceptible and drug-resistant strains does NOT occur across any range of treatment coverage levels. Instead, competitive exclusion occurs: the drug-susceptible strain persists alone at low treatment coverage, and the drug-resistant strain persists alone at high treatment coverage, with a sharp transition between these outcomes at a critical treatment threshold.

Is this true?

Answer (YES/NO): YES